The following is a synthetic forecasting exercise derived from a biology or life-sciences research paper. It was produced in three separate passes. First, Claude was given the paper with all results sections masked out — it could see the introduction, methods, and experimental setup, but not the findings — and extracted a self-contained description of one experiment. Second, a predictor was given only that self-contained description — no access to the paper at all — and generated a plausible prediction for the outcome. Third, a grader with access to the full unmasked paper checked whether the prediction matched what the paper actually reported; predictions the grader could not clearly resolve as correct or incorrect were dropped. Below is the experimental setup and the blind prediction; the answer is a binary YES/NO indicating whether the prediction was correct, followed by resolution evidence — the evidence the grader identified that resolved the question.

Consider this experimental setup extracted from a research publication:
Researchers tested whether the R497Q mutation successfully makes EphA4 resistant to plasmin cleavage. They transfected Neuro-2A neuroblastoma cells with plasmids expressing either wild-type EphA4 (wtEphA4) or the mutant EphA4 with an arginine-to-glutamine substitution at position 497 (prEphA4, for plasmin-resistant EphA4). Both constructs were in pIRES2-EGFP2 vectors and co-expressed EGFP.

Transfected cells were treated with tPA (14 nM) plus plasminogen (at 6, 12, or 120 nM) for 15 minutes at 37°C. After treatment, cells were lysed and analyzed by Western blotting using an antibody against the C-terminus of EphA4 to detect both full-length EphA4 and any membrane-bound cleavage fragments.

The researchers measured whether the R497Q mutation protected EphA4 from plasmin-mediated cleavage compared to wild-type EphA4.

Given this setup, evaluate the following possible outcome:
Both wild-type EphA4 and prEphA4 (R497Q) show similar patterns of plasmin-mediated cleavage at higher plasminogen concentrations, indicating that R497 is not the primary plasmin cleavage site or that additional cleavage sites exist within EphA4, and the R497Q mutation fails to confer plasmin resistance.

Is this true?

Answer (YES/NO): NO